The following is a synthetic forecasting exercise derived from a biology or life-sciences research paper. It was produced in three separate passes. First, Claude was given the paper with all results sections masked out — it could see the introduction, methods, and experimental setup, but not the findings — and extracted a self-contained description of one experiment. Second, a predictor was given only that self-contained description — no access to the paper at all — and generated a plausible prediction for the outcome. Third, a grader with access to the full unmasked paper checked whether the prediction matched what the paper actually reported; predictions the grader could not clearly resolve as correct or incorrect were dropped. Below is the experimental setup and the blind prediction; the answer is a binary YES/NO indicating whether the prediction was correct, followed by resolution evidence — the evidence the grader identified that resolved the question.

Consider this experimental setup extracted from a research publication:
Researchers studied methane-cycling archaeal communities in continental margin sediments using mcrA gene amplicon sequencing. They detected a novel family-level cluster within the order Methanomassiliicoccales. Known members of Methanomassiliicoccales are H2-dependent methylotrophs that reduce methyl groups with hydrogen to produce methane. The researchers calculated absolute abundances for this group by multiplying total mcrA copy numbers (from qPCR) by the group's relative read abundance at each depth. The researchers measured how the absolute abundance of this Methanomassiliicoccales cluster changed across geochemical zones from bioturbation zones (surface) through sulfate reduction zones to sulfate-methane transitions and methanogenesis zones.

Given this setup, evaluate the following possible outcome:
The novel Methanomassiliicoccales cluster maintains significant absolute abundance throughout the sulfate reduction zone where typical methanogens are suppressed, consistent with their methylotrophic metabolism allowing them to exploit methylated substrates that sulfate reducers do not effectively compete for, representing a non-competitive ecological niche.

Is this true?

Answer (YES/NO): NO